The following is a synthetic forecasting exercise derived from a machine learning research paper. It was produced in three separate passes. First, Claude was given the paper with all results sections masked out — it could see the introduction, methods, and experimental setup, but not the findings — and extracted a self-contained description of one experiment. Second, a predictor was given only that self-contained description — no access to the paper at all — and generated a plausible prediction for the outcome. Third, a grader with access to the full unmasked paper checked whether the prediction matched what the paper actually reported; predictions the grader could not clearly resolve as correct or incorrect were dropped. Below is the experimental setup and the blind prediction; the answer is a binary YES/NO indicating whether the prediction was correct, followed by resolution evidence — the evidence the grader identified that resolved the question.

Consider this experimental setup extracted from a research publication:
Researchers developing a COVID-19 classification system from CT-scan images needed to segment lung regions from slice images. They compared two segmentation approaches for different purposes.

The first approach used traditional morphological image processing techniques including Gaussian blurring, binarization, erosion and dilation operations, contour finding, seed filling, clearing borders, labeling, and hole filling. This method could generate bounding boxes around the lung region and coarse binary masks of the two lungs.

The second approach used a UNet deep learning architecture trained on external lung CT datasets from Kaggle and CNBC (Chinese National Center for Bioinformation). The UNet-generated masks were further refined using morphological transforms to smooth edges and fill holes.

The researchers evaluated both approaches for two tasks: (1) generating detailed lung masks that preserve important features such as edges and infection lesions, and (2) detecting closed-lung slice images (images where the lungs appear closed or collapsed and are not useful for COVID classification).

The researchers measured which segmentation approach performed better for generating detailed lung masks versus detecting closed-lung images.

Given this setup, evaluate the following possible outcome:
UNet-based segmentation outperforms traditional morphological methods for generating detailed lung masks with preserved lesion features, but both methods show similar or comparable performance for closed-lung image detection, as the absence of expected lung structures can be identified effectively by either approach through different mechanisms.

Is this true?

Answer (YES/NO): NO